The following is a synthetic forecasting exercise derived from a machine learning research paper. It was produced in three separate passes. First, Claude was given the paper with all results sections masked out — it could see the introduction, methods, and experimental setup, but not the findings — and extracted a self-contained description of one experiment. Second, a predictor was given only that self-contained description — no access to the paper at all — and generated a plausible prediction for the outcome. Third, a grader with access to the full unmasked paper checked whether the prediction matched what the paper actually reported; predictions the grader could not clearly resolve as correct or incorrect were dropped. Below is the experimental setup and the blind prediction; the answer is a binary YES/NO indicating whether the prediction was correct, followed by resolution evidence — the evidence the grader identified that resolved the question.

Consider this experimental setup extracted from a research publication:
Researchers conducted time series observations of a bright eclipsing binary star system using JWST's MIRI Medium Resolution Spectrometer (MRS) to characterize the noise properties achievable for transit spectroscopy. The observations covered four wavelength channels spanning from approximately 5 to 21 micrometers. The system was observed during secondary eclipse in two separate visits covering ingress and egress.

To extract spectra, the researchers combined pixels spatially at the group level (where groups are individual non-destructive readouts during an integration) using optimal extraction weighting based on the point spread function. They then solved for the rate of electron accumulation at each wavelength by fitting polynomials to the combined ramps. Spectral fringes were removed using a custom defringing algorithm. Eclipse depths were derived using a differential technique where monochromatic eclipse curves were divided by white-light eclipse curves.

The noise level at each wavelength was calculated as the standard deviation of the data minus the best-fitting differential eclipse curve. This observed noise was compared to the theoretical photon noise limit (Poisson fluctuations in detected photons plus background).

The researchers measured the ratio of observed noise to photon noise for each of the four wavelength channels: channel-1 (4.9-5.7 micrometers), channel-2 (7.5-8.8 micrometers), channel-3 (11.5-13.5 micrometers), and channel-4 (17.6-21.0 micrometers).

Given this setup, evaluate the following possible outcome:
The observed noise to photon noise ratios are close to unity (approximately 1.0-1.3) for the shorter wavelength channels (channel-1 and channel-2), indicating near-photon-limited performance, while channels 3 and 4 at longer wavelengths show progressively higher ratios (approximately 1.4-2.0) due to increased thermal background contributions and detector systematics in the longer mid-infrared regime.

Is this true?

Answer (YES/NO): NO